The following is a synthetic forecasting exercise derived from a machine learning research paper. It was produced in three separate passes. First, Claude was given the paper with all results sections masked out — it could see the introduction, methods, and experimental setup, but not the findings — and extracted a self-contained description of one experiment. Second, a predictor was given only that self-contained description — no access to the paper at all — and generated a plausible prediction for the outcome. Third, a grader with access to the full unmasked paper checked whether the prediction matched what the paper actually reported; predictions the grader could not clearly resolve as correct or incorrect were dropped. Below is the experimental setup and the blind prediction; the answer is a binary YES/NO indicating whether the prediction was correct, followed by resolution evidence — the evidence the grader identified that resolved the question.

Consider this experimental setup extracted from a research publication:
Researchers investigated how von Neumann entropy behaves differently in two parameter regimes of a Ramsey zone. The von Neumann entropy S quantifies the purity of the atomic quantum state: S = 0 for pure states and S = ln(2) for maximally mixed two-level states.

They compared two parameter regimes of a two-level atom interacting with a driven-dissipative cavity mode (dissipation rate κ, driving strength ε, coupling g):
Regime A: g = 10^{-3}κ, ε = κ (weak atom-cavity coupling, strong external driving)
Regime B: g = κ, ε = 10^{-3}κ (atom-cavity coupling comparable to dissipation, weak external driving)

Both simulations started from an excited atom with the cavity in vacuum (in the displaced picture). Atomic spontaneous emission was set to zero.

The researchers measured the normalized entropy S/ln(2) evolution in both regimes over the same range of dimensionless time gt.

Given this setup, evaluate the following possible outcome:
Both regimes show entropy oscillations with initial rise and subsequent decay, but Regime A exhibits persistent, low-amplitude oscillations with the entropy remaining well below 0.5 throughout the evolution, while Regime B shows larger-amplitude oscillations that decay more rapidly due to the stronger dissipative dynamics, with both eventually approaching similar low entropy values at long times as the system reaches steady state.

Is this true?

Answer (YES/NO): NO